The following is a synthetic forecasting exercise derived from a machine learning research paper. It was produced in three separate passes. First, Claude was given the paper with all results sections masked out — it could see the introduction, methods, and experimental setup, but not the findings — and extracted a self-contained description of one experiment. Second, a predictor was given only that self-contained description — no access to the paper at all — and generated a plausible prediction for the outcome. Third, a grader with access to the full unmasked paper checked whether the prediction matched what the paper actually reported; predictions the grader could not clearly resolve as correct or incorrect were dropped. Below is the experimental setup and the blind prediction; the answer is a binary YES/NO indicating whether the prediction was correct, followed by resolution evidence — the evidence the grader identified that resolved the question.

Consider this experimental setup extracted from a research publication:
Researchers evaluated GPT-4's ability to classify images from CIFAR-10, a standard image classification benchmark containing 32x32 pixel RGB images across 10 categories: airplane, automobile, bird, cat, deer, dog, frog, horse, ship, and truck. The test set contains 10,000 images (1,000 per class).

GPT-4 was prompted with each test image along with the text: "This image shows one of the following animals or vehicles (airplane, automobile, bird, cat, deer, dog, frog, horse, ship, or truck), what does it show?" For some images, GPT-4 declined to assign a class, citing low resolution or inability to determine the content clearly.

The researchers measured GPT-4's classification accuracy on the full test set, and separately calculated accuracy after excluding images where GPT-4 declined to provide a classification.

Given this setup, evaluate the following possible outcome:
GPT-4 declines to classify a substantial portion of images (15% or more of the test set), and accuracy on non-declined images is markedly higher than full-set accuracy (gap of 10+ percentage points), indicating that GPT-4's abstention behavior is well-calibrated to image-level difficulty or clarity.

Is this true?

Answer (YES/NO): YES